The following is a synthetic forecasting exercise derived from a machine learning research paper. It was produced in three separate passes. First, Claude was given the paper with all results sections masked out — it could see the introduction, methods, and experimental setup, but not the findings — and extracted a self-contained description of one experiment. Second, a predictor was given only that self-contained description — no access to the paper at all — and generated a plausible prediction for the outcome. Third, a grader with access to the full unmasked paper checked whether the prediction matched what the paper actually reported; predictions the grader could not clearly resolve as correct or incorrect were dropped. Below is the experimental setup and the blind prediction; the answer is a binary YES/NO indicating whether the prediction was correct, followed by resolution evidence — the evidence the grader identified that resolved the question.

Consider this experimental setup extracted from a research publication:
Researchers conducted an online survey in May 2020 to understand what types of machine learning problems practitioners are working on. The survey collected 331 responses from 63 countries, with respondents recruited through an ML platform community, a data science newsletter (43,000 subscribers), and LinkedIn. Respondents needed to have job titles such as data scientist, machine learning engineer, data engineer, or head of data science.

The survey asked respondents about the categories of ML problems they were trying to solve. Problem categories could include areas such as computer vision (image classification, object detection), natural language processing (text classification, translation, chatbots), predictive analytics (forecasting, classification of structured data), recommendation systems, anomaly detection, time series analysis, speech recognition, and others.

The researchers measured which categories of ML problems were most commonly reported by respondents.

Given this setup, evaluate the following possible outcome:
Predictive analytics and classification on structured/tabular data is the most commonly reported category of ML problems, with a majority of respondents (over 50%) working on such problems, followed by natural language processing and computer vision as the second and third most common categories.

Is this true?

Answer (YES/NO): NO